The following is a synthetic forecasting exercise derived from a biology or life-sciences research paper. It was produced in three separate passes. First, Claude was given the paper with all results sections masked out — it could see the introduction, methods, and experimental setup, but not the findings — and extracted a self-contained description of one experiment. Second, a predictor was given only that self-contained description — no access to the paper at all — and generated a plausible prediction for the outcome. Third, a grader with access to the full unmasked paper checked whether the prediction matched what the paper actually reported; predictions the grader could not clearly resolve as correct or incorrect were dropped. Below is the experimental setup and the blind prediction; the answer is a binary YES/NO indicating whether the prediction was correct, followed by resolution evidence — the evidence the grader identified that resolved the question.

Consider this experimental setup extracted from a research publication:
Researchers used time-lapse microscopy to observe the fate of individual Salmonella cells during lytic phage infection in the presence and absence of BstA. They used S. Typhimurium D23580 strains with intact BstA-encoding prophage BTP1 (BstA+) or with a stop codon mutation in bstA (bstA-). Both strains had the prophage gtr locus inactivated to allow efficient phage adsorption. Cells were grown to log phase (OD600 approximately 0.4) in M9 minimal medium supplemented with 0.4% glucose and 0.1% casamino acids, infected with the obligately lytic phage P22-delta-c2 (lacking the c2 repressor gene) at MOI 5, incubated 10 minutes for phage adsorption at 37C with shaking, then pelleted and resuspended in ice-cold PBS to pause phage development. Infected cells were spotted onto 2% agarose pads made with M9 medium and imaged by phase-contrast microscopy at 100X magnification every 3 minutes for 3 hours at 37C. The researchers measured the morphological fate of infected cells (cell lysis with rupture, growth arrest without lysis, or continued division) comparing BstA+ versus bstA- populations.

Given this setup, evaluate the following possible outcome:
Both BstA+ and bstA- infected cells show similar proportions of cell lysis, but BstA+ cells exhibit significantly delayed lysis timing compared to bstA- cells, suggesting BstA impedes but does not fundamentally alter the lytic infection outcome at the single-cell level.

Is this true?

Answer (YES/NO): NO